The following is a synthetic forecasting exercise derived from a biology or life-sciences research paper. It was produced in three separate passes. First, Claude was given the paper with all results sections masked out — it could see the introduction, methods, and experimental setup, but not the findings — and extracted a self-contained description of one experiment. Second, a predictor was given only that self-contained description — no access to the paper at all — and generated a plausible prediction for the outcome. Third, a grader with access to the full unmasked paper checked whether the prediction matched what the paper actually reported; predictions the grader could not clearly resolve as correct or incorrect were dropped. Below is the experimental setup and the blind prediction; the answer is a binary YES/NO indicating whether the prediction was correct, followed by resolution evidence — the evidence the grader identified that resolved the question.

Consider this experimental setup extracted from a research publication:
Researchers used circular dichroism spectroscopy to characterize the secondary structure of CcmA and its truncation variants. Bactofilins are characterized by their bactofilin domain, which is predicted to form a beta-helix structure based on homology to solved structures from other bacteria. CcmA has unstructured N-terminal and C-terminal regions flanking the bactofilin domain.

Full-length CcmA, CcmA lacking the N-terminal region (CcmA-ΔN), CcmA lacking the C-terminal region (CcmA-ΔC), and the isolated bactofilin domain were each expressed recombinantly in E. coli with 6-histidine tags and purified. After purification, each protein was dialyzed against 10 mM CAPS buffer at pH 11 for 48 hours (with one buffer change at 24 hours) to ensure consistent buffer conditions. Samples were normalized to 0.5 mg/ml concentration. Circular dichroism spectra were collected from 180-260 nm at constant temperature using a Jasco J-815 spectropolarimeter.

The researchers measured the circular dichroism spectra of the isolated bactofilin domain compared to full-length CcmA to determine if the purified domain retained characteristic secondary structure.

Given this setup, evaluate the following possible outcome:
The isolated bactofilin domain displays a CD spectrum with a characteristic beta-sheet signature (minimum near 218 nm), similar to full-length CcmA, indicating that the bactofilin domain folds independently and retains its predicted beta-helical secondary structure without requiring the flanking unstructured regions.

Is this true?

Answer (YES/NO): YES